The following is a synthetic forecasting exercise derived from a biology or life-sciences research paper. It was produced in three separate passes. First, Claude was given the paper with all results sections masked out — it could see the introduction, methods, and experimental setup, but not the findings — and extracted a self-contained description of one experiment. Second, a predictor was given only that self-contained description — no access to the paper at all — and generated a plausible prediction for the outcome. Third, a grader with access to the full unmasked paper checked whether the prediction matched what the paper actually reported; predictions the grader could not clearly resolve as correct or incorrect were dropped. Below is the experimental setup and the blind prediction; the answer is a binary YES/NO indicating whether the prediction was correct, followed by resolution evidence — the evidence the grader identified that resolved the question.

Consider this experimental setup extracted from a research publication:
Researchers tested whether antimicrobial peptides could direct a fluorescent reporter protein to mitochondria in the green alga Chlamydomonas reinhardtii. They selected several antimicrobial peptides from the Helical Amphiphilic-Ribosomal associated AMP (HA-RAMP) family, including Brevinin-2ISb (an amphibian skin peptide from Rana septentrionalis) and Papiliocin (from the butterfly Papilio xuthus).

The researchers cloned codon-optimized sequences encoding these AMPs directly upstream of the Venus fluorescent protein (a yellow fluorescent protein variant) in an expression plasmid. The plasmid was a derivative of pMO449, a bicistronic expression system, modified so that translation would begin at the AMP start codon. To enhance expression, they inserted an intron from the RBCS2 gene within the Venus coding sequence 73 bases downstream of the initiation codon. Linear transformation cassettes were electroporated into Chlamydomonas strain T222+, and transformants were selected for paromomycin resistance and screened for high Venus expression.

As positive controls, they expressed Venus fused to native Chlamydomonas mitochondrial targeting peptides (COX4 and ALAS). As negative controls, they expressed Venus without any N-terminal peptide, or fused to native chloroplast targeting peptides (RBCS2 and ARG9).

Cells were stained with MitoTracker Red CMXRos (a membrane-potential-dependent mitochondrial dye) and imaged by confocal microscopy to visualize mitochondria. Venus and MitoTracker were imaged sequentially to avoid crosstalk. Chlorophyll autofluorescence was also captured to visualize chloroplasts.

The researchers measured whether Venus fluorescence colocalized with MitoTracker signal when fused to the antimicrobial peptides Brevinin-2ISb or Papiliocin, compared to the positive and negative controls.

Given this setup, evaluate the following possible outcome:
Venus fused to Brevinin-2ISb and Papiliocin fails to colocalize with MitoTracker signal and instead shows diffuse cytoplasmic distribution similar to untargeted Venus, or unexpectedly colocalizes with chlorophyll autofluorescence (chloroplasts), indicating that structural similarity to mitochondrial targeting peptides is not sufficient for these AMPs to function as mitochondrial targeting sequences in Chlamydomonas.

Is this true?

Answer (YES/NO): NO